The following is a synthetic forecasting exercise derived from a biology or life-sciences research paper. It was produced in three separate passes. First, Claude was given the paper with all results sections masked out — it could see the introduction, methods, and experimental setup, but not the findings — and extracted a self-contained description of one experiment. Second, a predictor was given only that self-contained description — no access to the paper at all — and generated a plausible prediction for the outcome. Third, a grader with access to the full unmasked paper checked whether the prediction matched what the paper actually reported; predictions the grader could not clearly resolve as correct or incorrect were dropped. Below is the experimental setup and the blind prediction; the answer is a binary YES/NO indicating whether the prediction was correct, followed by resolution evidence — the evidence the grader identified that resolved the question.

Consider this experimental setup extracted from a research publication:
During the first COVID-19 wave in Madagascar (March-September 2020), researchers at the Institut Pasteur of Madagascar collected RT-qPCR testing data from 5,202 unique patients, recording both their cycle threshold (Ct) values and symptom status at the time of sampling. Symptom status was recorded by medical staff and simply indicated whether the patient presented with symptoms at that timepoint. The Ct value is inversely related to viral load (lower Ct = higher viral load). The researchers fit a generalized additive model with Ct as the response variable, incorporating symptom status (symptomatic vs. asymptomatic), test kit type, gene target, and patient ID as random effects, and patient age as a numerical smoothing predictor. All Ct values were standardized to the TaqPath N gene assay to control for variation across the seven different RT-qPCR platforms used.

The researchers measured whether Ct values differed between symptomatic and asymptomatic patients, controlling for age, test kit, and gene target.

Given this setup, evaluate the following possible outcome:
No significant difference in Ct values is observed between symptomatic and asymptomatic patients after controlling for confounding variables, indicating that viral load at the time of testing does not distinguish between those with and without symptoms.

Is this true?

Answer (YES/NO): NO